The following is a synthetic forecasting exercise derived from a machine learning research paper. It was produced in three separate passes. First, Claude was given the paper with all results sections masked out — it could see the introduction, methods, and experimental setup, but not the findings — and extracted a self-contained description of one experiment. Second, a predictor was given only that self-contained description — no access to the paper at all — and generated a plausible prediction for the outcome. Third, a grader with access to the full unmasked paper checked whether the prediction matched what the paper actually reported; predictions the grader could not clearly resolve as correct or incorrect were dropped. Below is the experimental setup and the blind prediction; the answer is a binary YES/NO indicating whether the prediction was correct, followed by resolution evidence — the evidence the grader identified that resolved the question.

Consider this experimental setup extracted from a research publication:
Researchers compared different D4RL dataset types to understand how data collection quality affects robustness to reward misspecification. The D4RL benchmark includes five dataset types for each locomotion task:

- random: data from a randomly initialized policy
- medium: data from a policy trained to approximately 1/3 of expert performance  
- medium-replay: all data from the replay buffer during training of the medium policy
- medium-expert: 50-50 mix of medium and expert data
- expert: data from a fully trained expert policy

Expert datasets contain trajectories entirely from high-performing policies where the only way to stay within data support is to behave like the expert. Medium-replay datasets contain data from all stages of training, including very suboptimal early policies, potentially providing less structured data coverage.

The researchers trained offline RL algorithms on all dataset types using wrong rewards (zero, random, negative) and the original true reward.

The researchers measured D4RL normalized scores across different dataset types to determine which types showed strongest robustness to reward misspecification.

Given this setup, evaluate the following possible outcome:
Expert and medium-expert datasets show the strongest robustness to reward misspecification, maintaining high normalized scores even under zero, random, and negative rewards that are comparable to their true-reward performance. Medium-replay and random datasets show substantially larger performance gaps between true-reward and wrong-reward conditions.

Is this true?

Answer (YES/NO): NO